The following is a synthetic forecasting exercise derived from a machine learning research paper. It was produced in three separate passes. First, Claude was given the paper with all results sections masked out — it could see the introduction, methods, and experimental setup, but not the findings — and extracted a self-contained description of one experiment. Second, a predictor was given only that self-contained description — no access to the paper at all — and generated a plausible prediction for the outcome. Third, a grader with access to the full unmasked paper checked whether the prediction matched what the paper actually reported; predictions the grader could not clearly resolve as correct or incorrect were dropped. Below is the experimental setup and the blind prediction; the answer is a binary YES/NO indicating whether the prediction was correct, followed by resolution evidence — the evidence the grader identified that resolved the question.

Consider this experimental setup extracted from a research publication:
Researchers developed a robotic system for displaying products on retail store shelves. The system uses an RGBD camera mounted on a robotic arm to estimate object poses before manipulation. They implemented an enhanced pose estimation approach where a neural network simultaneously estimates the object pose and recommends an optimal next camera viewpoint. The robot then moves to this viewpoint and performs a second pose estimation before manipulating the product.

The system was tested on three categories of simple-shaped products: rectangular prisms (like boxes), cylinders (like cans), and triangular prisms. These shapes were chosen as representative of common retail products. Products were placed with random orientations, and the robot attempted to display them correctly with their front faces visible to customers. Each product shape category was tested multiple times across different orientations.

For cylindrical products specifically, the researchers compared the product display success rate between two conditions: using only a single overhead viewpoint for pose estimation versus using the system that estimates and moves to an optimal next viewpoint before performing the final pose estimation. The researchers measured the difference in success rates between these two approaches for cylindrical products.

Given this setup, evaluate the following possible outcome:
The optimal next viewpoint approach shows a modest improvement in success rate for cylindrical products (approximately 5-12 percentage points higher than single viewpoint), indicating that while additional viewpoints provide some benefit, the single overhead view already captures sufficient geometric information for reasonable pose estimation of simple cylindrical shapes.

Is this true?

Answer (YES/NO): NO